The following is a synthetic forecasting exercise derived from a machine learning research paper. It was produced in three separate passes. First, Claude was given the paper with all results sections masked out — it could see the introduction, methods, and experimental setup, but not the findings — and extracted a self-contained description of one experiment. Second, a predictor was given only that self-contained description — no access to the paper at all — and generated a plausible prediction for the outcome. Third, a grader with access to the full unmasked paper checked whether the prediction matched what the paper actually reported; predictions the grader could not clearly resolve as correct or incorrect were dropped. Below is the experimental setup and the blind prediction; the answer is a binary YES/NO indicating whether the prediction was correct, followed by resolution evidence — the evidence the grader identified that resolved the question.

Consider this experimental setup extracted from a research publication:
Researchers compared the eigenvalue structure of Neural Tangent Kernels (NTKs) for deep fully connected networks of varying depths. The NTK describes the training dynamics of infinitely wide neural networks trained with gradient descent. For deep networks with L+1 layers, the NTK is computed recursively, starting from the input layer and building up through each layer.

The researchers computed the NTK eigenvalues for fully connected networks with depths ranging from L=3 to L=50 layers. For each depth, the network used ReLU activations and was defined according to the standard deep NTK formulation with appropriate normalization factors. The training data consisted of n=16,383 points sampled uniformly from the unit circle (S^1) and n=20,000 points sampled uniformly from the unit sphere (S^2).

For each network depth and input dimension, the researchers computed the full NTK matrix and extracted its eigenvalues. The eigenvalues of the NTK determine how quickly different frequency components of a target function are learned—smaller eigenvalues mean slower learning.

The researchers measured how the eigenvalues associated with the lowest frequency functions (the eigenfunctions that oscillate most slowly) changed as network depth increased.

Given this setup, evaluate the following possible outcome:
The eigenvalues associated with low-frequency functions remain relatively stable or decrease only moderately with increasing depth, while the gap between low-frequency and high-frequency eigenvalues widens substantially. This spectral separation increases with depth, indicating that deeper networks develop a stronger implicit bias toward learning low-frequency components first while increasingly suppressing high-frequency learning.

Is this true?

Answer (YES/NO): NO